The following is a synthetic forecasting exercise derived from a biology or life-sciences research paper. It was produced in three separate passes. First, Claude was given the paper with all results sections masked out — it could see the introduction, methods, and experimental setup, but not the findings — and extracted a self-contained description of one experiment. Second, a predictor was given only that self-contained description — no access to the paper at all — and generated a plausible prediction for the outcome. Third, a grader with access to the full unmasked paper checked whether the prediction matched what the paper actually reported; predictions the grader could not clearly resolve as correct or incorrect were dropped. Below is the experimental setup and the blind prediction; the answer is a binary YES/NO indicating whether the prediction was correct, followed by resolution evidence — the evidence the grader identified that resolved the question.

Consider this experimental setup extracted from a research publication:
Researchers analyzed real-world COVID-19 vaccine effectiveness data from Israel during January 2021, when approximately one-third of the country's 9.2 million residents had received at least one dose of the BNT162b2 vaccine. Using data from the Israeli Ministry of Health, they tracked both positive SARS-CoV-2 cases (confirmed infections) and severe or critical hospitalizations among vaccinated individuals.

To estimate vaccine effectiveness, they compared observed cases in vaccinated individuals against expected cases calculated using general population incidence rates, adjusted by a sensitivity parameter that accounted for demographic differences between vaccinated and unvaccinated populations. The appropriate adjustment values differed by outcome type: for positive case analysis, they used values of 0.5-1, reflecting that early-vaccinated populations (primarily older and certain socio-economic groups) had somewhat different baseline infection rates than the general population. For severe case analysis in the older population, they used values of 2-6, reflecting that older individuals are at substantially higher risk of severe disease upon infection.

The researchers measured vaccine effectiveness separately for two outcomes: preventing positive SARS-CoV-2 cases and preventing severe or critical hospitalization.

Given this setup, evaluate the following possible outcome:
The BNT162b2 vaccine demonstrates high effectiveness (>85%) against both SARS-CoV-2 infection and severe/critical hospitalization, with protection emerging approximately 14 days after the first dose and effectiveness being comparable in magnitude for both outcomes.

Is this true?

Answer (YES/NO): NO